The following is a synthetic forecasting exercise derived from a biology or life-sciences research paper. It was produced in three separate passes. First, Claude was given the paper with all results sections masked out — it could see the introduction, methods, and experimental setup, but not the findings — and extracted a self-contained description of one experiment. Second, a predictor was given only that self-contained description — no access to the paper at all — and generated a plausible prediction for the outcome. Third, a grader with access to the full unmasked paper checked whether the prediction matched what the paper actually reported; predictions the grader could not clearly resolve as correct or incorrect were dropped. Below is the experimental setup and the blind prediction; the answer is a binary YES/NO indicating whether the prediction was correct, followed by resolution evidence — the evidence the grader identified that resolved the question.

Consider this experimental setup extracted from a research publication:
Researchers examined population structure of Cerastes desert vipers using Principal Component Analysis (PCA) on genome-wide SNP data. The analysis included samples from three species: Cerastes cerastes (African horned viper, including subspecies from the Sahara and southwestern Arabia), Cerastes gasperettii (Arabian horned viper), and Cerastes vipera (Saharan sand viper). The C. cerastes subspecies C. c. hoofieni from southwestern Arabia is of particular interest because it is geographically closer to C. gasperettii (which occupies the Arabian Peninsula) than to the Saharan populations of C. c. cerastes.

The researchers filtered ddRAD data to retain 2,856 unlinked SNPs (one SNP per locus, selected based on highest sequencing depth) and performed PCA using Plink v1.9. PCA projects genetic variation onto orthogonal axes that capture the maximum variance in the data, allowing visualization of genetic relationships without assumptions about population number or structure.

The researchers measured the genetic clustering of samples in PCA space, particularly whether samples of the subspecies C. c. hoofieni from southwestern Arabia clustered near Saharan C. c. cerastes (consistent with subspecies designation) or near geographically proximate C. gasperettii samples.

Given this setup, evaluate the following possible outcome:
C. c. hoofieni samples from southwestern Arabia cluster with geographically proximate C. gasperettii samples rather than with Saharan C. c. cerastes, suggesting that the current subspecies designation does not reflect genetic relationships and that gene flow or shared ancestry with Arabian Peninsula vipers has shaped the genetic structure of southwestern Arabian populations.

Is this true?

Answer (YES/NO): NO